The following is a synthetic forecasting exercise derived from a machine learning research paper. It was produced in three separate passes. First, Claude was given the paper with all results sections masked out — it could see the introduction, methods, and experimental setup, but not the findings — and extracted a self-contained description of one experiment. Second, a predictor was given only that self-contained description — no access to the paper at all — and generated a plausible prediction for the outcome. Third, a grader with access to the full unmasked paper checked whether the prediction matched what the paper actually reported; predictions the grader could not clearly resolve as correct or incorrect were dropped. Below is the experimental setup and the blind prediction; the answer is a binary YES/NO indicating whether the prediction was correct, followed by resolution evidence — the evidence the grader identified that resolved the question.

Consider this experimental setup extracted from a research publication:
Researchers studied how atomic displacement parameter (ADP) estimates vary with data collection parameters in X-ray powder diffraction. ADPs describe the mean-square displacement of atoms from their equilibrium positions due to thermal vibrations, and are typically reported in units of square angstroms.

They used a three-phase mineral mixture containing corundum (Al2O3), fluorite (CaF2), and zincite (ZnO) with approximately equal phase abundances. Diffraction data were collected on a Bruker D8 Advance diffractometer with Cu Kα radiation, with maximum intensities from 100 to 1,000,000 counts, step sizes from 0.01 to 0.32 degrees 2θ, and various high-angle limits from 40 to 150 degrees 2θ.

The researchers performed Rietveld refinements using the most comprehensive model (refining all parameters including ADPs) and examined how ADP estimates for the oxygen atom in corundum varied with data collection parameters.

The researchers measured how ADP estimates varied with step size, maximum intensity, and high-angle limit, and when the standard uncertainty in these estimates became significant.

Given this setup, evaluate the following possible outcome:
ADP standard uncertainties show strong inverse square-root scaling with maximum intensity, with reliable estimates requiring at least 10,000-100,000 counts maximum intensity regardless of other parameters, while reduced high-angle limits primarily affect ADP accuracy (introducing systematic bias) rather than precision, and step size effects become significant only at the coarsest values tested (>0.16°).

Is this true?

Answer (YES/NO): NO